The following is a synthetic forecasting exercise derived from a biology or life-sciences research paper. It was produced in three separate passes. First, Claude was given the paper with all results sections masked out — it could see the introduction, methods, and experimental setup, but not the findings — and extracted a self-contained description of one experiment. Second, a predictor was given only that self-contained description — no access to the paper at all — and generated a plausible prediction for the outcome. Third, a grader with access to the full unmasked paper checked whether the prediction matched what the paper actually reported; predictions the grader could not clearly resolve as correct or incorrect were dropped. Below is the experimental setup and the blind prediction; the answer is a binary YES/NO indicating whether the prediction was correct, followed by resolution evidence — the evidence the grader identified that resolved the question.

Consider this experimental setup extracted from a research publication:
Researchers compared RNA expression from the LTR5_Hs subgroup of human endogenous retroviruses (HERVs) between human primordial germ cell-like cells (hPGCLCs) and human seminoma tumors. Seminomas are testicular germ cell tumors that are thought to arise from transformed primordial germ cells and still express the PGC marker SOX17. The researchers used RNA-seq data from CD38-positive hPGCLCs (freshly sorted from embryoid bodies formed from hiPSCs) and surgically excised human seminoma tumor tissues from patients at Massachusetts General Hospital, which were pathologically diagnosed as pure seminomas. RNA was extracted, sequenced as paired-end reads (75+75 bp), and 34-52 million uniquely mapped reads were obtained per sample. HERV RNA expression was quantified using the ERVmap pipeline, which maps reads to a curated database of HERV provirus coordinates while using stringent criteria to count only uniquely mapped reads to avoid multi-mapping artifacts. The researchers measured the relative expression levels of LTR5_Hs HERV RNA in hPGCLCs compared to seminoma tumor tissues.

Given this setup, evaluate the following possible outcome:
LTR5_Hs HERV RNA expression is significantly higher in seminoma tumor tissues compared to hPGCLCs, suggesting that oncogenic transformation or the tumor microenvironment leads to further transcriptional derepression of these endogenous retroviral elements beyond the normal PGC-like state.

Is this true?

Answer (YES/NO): NO